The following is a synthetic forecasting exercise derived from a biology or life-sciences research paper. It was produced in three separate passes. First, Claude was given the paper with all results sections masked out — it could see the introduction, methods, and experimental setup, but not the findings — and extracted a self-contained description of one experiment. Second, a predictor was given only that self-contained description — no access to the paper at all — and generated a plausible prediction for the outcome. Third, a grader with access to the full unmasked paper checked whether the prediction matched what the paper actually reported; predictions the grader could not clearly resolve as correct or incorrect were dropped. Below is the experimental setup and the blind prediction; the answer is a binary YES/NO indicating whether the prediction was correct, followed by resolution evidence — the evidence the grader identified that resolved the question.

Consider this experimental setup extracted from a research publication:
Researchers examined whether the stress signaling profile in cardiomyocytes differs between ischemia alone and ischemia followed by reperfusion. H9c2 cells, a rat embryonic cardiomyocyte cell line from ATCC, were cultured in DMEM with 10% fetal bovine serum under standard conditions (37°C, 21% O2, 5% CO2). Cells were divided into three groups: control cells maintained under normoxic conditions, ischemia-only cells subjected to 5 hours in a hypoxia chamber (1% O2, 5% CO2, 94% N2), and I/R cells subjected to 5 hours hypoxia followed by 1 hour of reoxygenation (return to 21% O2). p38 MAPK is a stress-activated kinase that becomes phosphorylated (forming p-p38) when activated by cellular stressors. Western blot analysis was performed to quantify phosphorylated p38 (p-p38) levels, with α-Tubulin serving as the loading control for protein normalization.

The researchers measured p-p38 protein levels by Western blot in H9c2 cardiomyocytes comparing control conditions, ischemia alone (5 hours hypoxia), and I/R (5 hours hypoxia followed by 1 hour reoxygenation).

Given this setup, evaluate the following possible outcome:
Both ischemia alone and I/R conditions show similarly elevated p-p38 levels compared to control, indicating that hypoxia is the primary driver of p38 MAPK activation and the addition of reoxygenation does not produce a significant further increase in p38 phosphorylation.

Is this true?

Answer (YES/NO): NO